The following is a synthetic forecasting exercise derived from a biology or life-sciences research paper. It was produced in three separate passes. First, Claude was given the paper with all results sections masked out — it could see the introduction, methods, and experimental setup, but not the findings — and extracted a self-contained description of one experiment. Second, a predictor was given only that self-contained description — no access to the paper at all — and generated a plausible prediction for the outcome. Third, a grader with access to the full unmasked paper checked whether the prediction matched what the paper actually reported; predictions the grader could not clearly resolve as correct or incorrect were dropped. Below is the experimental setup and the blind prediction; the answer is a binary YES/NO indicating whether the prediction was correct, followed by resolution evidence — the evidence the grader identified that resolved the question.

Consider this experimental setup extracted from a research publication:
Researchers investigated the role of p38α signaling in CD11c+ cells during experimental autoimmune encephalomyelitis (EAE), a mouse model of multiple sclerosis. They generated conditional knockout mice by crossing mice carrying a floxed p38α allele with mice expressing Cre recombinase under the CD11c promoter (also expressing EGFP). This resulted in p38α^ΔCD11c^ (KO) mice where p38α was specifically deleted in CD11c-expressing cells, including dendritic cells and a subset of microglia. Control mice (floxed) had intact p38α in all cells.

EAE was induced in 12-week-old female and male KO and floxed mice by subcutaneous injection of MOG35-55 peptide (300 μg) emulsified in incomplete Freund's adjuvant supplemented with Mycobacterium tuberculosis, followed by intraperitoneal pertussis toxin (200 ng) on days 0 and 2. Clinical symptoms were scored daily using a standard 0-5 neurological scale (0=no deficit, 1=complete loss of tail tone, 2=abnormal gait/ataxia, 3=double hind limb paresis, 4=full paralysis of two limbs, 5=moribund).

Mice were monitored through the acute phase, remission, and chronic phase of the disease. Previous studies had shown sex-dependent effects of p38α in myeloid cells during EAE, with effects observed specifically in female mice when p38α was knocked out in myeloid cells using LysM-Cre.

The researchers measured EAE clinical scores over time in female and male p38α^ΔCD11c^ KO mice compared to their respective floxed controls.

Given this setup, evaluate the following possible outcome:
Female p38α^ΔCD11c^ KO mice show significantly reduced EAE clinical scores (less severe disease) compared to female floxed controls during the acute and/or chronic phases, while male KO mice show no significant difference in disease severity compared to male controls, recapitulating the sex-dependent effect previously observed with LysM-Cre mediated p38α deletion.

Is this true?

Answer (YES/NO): NO